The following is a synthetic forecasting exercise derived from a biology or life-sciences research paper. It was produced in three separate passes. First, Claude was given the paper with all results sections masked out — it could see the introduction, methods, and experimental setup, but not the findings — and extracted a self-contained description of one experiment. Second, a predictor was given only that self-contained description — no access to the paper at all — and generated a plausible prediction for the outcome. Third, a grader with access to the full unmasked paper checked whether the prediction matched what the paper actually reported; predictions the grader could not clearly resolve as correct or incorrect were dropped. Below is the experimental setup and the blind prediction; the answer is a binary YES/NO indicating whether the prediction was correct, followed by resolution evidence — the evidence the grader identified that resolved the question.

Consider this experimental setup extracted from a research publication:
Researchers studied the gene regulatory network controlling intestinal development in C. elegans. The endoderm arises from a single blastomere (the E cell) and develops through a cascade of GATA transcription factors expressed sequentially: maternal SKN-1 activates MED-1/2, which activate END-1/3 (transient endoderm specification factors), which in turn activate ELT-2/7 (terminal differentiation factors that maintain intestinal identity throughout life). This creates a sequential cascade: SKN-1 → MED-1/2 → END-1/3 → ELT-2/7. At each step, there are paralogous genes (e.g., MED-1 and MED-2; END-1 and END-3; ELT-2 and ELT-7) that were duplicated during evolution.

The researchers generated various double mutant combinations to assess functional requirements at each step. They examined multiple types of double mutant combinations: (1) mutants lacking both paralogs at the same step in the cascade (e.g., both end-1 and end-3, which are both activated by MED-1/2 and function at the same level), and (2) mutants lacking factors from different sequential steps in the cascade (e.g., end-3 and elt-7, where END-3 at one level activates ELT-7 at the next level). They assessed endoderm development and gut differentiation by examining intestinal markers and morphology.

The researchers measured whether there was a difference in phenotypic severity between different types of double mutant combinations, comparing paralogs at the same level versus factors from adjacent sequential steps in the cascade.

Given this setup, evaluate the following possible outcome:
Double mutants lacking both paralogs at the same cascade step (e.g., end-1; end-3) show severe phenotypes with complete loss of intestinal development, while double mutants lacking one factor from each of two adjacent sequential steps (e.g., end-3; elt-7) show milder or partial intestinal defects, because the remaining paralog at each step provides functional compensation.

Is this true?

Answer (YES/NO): YES